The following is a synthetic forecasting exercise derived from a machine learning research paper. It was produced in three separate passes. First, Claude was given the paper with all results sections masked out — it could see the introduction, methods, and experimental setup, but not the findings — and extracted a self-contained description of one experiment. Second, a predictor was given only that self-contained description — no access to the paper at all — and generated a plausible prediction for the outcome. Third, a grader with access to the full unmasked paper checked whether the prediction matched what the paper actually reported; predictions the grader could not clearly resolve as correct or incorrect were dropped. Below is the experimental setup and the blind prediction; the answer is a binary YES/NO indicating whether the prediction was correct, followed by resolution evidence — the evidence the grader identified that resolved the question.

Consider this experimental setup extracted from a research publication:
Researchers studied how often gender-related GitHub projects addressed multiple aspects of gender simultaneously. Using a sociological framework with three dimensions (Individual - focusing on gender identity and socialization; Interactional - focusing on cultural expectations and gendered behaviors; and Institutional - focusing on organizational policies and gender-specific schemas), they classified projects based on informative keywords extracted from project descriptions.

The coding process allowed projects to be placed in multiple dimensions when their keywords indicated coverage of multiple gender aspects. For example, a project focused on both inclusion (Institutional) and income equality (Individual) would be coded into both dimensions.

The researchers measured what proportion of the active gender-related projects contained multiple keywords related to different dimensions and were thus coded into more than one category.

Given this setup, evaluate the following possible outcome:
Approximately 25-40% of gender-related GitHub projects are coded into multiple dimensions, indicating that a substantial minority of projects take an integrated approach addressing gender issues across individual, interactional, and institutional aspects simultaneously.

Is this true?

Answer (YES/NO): NO